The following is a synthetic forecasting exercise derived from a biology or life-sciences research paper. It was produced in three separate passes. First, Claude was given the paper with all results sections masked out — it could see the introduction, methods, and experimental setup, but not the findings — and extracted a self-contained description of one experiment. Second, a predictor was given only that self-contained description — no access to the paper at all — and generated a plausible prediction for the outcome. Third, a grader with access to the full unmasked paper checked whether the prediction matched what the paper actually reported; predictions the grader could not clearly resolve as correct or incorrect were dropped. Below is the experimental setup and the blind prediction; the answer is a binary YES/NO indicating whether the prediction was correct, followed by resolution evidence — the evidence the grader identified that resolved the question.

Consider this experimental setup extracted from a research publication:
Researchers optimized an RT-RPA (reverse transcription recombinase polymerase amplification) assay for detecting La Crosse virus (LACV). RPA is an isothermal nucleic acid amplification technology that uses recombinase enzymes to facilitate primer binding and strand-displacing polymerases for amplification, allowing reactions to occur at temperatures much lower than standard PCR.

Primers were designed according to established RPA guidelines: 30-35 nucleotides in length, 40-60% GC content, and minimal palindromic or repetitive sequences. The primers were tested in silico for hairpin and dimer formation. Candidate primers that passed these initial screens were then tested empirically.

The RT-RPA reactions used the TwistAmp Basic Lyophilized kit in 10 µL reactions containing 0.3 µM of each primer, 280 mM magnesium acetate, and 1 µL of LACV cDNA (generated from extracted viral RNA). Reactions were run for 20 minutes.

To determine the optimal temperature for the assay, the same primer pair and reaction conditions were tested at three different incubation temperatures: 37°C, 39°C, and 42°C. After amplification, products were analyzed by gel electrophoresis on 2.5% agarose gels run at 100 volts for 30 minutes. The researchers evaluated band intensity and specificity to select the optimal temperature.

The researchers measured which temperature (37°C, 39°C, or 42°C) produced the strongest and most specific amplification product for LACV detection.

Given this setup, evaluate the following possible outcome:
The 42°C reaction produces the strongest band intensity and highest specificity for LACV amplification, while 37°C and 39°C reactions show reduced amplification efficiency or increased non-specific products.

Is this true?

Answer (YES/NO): NO